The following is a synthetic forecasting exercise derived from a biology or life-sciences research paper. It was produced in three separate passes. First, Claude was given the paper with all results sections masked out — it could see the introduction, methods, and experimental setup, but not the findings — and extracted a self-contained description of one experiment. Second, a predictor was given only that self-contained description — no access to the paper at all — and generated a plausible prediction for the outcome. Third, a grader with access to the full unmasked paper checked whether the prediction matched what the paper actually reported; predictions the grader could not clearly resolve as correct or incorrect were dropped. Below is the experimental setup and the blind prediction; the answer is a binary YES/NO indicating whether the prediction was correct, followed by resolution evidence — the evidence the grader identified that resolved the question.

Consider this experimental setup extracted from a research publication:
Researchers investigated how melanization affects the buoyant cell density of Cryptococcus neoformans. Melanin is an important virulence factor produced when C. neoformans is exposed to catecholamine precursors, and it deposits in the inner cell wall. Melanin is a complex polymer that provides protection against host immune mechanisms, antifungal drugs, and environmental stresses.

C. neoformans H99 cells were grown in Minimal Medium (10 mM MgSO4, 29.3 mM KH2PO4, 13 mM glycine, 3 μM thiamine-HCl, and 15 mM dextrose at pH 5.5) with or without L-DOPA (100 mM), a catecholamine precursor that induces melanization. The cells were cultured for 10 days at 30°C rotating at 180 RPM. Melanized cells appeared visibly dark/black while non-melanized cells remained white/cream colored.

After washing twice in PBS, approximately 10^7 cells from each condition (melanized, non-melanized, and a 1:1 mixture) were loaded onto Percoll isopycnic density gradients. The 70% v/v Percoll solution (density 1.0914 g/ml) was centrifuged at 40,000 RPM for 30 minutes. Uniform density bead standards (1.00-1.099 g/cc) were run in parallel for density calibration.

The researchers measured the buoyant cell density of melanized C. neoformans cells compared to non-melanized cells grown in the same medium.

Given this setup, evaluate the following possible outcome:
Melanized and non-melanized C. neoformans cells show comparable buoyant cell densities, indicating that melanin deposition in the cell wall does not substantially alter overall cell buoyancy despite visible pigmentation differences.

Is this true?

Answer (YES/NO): NO